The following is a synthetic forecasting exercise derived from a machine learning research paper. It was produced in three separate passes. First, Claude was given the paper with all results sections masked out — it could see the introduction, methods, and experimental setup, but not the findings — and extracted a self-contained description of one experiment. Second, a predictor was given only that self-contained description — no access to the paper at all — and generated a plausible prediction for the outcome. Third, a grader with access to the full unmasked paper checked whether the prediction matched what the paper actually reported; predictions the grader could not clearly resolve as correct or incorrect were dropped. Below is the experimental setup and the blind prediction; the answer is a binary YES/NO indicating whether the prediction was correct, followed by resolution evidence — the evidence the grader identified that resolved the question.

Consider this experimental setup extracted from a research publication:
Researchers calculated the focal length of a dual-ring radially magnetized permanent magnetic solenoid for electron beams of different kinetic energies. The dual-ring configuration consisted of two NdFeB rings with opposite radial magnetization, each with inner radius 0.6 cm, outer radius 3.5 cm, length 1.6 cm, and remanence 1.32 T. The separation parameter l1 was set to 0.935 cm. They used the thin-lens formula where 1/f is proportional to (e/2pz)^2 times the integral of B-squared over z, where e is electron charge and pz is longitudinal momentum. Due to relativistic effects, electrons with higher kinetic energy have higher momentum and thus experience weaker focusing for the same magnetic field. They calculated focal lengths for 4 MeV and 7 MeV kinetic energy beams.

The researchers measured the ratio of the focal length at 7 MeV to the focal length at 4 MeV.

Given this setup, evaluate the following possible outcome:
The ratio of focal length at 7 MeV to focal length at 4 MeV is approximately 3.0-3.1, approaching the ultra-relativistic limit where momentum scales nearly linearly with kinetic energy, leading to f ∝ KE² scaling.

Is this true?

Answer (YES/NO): NO